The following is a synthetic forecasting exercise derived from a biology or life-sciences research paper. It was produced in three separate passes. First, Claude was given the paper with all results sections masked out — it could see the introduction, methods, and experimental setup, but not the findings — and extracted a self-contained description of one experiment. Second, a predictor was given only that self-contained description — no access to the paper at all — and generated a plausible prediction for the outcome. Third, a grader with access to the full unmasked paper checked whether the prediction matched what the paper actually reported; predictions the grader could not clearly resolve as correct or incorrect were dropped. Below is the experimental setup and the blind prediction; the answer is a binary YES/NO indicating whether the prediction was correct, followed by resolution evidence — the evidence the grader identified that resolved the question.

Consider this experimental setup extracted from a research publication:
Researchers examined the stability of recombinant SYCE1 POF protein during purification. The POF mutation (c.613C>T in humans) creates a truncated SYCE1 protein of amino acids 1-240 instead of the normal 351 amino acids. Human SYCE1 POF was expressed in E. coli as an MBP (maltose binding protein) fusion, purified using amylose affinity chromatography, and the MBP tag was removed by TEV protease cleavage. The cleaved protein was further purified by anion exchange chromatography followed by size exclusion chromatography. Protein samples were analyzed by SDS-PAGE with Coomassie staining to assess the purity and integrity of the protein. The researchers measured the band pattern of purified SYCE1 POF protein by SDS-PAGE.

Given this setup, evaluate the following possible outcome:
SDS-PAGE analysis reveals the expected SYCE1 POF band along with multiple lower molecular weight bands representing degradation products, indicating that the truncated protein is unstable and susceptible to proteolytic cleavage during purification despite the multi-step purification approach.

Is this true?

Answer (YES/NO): NO